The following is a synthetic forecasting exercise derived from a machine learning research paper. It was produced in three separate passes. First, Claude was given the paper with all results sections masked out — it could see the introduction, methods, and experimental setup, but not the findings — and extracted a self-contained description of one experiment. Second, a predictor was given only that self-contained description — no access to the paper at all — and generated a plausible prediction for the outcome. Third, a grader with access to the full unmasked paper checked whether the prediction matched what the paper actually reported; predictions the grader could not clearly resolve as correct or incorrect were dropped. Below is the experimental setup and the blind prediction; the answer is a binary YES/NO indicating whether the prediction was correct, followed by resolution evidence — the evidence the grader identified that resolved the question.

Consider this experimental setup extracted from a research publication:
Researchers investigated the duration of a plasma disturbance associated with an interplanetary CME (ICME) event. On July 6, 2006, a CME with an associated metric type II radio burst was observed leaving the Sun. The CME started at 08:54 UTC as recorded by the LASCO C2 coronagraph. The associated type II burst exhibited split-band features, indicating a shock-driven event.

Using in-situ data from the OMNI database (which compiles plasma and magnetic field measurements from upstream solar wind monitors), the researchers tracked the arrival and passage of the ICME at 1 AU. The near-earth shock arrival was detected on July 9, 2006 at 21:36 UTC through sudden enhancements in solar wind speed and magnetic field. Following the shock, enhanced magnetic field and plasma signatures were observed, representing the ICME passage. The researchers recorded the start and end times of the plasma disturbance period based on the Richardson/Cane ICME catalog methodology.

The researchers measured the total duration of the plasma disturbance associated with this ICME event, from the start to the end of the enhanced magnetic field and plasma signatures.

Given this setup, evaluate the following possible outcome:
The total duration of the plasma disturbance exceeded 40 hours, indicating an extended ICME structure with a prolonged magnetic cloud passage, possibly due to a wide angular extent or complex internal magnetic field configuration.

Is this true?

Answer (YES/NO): NO